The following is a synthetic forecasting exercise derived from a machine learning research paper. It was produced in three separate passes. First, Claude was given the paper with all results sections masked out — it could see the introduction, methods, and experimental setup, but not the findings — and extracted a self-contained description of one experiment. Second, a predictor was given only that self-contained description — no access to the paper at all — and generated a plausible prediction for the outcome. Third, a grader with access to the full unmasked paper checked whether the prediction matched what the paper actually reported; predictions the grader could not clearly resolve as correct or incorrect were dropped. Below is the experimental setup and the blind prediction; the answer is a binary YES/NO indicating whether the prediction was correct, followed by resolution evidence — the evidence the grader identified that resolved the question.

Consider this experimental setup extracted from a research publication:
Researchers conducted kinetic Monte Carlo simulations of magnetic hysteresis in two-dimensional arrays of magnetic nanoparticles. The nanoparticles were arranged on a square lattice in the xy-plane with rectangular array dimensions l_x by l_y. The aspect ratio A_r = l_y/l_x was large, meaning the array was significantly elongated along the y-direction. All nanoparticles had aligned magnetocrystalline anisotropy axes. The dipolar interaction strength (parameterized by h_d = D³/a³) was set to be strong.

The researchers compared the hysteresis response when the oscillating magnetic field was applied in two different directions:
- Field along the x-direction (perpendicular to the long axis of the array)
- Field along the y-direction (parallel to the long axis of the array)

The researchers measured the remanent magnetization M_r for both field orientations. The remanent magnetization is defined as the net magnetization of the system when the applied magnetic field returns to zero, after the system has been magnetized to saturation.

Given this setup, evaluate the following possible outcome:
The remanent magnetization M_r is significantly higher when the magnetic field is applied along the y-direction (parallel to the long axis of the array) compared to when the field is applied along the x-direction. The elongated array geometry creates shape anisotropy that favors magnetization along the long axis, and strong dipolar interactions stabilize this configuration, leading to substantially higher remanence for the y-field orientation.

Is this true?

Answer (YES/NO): YES